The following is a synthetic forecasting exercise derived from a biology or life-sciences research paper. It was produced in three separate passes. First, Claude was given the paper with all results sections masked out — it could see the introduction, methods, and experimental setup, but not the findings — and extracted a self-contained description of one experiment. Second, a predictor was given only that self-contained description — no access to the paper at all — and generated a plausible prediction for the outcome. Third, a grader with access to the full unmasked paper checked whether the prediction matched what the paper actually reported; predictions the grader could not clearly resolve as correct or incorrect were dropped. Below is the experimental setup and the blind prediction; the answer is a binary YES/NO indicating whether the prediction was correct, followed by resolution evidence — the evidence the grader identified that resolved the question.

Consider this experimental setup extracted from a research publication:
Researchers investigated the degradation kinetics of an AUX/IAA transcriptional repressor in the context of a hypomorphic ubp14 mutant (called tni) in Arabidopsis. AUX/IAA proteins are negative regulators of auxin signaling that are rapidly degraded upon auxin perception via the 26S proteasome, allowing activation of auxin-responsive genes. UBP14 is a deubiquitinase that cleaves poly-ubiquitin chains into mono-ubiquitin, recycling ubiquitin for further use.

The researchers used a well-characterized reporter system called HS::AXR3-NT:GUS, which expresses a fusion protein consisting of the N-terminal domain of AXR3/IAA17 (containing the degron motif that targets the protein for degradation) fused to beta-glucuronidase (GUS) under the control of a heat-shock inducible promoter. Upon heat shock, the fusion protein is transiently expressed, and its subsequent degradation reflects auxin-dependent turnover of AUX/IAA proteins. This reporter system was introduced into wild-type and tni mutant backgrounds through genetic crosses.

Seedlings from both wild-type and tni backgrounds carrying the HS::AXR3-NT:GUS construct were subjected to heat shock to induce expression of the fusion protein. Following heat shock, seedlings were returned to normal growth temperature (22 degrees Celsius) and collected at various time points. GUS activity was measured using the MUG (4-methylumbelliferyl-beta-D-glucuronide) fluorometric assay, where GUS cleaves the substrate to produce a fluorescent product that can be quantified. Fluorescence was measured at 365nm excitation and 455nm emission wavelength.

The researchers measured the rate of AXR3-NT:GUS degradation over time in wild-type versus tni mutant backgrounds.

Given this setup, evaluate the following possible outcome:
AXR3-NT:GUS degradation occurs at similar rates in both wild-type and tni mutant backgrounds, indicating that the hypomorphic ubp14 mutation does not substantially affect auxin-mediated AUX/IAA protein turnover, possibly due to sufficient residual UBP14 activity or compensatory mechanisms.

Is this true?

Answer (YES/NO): NO